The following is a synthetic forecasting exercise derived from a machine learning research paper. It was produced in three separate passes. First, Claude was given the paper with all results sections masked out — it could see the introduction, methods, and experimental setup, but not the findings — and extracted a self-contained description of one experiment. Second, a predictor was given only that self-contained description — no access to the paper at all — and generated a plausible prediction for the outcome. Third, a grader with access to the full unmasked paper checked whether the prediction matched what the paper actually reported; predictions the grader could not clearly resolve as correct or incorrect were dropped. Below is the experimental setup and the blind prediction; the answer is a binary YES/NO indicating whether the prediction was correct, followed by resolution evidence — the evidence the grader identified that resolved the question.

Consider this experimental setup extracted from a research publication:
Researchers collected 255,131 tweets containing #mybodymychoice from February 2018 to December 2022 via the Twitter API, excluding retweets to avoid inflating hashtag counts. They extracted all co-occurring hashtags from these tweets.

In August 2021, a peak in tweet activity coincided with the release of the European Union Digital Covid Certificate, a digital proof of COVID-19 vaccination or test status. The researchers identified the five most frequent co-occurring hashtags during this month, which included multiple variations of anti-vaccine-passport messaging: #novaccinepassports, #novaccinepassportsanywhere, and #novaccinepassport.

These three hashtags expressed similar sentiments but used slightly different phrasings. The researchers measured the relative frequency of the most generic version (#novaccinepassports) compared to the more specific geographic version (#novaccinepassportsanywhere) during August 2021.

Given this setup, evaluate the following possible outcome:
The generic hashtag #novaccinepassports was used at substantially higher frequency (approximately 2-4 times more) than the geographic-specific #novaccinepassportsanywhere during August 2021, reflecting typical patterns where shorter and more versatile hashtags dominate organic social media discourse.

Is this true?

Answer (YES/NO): NO